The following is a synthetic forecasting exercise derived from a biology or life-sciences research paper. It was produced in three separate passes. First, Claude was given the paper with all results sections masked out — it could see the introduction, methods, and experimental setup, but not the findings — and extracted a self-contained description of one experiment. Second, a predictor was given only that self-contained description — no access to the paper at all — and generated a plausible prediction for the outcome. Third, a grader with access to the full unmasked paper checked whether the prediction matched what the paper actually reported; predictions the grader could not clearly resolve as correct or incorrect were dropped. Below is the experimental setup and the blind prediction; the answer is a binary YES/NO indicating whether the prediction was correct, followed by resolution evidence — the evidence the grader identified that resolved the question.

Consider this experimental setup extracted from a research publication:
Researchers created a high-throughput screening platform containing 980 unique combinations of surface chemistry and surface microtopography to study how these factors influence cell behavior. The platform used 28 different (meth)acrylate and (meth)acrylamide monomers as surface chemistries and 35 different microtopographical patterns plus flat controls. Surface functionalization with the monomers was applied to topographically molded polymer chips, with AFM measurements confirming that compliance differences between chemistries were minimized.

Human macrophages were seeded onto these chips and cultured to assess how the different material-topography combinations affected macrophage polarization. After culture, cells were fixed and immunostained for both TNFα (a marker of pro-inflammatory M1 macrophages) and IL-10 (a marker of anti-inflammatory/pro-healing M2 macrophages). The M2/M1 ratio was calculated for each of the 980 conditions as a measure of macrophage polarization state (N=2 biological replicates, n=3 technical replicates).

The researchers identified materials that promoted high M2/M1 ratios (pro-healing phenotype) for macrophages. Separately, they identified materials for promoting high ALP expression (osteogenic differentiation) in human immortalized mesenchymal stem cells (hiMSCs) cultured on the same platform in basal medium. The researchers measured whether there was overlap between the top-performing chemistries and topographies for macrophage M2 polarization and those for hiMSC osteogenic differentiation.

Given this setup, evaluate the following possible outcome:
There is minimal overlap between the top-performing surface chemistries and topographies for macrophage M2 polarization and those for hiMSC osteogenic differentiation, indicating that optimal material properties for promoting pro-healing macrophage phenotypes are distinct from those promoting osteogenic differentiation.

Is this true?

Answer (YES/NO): NO